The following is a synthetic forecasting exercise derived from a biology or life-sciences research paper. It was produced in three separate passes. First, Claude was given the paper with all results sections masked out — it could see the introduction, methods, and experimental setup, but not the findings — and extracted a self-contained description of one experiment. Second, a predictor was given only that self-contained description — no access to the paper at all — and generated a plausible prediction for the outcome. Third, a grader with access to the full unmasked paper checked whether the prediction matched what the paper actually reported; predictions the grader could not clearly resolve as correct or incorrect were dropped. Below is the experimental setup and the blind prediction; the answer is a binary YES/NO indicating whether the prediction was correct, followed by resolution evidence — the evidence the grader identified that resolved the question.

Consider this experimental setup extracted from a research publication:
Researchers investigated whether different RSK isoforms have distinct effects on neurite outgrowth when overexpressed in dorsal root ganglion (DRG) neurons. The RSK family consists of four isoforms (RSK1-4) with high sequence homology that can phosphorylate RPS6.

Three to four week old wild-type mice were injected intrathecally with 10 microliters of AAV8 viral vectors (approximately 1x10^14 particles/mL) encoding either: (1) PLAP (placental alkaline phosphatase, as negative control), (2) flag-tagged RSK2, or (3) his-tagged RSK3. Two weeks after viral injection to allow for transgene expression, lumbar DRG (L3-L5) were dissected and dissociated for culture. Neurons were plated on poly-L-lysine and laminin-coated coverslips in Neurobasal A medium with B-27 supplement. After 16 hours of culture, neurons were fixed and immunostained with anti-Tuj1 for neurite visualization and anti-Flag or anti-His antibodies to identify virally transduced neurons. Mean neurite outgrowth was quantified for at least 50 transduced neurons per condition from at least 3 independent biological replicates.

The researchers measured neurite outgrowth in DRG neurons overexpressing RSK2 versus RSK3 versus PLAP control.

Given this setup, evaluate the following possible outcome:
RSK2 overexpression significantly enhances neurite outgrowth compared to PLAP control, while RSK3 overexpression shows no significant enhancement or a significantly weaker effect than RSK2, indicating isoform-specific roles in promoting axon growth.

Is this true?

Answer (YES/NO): YES